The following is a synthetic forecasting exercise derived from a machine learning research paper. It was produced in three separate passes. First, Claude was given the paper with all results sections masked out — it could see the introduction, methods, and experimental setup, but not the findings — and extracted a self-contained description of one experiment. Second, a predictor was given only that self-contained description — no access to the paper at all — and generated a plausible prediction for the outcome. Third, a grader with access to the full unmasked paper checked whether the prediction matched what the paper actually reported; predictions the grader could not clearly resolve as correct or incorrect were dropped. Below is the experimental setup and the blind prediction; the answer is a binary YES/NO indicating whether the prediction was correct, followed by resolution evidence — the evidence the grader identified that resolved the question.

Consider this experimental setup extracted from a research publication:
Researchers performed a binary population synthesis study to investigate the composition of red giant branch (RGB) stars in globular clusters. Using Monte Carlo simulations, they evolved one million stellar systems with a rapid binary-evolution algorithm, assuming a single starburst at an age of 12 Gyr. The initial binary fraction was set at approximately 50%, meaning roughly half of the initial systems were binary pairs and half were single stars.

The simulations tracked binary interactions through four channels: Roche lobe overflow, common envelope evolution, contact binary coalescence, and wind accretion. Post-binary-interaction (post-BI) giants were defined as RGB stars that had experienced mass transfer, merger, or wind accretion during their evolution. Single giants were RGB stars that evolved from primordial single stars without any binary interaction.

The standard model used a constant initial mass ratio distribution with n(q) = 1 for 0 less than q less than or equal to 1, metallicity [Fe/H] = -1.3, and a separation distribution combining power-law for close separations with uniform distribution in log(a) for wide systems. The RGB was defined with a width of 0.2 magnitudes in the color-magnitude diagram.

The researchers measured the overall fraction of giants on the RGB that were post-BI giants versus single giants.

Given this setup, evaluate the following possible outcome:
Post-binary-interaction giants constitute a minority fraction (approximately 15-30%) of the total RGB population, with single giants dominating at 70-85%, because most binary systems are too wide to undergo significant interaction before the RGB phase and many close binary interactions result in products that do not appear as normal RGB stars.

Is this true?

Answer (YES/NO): NO